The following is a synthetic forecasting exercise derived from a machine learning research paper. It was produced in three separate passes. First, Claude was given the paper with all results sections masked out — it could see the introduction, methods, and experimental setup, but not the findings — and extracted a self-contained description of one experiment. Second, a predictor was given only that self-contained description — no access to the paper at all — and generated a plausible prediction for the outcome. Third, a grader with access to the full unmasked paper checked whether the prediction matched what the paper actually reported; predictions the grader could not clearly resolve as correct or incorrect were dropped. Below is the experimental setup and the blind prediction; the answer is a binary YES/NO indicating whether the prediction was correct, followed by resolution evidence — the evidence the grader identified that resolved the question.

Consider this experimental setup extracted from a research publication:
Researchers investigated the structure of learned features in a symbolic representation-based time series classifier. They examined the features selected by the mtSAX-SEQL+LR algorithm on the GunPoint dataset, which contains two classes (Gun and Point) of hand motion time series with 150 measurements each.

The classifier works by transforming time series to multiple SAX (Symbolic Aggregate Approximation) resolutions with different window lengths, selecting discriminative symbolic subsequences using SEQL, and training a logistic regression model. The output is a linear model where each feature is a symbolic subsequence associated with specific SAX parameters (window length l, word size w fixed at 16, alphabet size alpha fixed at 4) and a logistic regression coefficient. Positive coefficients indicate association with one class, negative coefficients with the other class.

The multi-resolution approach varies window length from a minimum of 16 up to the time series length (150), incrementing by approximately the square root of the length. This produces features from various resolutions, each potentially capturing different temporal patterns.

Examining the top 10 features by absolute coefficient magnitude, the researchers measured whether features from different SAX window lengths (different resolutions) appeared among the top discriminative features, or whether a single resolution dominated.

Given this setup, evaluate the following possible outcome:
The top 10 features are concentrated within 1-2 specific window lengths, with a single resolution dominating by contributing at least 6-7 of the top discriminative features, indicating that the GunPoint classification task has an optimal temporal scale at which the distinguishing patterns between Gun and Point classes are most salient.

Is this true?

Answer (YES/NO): NO